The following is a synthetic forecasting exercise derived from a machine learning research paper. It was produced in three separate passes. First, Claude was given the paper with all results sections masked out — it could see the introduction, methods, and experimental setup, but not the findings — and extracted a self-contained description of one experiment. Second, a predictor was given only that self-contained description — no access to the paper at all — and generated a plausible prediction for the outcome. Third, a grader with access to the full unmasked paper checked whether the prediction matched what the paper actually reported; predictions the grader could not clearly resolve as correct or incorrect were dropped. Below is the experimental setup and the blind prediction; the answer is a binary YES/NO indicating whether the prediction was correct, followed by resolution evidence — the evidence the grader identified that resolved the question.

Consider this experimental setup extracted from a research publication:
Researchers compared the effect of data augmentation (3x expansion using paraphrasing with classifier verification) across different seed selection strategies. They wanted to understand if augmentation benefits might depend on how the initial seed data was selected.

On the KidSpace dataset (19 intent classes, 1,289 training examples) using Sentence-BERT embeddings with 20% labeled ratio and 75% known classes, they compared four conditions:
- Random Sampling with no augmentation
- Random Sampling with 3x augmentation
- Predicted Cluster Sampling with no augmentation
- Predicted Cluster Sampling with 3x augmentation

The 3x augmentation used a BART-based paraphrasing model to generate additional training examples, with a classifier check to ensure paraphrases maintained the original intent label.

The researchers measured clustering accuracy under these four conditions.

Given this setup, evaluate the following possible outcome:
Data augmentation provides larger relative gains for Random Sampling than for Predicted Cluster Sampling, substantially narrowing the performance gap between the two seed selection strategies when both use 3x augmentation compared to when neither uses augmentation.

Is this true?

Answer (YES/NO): NO